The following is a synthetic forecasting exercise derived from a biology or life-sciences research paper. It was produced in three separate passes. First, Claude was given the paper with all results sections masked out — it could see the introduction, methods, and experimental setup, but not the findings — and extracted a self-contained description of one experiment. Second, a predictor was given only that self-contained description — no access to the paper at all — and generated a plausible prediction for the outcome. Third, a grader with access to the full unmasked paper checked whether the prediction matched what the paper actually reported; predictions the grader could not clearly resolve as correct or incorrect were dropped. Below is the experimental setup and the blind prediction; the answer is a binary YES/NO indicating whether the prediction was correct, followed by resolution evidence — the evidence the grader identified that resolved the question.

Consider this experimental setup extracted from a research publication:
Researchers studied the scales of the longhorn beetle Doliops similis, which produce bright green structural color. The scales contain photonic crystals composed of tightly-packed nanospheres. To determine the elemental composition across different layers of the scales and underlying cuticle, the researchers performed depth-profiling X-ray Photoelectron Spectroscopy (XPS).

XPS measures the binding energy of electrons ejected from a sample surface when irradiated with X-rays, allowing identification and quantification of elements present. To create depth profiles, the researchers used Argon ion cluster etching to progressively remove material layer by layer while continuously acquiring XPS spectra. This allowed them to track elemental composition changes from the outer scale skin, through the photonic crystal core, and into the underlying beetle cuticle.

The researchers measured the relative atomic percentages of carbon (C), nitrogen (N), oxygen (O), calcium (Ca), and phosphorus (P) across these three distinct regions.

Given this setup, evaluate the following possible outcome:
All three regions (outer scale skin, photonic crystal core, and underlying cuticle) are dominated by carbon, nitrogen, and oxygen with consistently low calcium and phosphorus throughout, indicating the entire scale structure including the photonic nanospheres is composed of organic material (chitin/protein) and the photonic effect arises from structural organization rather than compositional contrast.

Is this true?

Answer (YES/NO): NO